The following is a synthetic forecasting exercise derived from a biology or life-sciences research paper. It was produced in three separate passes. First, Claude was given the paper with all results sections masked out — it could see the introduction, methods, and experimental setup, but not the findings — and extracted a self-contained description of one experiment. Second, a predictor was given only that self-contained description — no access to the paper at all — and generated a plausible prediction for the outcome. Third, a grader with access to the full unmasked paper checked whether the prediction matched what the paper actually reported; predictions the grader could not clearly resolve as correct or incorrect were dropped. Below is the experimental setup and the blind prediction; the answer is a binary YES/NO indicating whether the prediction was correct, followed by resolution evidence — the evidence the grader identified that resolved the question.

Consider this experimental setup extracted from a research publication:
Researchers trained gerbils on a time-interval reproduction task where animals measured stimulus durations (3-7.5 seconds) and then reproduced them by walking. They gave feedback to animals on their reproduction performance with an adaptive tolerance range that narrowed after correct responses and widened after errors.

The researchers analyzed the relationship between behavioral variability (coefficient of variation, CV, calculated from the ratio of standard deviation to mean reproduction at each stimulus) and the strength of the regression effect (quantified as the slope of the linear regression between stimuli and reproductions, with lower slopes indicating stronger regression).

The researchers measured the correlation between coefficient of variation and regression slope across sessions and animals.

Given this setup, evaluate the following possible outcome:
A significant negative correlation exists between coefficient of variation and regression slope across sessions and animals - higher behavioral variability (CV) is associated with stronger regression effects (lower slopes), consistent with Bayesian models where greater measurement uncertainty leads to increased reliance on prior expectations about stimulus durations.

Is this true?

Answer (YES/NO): YES